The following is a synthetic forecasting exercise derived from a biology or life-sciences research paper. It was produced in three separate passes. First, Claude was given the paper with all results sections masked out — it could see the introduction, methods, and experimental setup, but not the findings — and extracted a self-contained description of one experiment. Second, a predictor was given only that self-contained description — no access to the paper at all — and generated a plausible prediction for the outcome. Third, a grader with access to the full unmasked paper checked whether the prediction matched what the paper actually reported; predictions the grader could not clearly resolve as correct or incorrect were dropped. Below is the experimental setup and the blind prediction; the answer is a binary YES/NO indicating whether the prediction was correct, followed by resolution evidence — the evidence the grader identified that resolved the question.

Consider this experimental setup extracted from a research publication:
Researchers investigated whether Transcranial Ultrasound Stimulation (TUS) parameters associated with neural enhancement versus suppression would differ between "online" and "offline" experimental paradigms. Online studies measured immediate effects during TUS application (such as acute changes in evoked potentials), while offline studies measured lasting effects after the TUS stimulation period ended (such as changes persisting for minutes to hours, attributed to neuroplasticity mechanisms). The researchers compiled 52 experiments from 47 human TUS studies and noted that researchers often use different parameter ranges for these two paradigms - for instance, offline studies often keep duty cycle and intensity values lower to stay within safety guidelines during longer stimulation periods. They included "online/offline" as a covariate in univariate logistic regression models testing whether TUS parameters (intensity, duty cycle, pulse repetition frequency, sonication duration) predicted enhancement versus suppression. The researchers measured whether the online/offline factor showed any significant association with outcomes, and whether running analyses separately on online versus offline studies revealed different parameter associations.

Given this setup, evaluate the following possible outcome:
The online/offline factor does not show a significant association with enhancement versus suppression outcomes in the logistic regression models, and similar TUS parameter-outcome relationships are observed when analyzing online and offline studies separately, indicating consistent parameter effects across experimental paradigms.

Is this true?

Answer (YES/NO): YES